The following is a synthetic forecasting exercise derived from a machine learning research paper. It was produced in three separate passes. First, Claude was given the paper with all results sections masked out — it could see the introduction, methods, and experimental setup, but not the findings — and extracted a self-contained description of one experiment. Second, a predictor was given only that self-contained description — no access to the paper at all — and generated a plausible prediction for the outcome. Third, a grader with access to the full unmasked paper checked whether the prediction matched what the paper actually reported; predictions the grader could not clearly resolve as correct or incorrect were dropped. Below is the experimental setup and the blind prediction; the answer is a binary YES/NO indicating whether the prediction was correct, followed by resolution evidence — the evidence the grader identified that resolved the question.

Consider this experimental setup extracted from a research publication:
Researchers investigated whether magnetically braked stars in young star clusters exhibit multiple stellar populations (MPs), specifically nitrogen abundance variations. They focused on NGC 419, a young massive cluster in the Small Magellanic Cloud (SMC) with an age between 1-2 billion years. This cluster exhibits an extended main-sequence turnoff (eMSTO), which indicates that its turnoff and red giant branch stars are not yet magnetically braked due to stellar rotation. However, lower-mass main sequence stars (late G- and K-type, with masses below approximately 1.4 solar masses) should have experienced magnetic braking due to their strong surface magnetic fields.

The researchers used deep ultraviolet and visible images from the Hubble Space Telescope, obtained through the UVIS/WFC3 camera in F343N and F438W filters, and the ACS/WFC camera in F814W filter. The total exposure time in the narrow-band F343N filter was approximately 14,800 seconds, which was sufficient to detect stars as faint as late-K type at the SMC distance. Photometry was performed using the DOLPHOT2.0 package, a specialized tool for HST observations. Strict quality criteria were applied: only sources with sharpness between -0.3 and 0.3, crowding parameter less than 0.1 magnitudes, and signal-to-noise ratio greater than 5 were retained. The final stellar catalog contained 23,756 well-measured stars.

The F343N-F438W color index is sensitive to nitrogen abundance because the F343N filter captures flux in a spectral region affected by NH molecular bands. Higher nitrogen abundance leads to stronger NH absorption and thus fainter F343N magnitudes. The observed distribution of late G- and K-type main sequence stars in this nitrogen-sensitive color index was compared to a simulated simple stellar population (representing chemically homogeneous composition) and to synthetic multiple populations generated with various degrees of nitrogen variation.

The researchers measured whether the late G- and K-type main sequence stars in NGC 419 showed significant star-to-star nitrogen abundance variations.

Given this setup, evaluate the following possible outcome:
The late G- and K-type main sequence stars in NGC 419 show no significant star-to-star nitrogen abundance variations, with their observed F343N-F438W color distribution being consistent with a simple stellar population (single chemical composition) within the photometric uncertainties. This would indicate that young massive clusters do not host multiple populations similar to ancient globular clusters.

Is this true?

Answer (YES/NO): YES